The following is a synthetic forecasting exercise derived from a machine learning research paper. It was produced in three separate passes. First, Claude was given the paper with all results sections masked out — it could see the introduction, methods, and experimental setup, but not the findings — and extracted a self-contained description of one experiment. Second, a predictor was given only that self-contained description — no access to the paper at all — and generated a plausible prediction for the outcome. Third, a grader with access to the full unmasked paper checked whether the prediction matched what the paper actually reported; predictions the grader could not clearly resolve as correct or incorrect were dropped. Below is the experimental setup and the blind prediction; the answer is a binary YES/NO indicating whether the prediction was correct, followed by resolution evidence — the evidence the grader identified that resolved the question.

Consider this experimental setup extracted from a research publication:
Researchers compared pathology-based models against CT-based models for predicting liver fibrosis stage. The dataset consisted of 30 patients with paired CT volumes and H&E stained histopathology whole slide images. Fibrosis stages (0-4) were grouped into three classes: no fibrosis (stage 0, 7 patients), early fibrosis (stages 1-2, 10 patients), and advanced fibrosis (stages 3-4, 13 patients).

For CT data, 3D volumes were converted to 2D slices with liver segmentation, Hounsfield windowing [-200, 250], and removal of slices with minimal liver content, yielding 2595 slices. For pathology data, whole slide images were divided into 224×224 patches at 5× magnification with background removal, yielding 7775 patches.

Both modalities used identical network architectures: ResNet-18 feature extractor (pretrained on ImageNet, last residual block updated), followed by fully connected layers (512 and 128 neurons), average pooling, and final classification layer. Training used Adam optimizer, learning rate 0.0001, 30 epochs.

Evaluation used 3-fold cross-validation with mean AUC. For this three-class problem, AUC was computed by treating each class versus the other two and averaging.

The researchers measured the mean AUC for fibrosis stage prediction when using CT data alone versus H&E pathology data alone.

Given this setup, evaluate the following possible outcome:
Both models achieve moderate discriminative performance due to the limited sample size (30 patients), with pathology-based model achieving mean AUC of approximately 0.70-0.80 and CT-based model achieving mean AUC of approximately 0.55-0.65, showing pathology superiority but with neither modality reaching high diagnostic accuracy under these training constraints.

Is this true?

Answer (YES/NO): NO